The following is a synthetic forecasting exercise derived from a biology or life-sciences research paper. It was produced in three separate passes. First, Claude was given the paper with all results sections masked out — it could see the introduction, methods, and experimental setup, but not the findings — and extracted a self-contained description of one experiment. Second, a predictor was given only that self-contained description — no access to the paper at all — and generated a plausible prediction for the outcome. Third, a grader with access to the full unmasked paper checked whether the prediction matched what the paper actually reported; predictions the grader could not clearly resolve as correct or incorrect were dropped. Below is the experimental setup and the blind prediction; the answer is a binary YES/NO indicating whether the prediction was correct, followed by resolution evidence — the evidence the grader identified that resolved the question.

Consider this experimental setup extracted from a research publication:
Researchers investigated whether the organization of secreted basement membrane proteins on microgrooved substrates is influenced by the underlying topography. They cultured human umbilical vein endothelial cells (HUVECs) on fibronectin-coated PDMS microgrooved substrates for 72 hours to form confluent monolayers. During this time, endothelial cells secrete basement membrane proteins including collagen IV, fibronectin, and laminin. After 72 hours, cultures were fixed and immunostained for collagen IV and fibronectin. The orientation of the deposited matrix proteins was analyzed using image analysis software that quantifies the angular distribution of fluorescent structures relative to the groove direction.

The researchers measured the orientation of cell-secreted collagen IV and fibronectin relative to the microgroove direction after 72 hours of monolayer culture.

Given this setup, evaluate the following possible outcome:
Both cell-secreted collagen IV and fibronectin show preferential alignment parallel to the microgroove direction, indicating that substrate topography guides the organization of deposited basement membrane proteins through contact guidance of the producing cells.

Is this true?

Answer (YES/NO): YES